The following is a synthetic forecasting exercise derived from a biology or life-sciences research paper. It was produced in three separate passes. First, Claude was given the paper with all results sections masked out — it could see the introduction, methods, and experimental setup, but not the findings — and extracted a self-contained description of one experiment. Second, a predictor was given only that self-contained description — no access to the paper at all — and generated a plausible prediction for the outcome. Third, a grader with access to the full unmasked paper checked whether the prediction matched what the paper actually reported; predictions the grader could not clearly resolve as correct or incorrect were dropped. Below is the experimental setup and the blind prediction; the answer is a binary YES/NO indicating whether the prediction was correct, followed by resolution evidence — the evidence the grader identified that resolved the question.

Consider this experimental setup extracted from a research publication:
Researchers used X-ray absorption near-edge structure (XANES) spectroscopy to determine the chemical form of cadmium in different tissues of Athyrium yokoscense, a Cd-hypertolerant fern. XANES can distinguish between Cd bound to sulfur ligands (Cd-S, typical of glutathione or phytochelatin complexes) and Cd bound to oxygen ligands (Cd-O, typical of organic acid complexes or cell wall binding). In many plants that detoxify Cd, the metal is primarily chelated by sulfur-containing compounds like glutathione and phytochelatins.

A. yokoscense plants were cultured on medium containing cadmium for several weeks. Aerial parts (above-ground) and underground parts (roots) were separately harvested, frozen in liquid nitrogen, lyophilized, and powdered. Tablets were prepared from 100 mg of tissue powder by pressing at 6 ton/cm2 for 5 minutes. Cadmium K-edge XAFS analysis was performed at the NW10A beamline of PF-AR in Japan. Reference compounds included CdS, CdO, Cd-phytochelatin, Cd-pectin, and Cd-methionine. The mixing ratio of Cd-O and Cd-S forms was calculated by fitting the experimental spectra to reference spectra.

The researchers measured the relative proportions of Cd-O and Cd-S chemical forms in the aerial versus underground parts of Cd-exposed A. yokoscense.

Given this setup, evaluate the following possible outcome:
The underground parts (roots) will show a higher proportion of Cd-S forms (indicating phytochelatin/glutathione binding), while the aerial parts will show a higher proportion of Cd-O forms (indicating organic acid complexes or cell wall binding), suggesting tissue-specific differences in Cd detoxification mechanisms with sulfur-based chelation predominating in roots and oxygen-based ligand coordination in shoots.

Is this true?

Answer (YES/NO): NO